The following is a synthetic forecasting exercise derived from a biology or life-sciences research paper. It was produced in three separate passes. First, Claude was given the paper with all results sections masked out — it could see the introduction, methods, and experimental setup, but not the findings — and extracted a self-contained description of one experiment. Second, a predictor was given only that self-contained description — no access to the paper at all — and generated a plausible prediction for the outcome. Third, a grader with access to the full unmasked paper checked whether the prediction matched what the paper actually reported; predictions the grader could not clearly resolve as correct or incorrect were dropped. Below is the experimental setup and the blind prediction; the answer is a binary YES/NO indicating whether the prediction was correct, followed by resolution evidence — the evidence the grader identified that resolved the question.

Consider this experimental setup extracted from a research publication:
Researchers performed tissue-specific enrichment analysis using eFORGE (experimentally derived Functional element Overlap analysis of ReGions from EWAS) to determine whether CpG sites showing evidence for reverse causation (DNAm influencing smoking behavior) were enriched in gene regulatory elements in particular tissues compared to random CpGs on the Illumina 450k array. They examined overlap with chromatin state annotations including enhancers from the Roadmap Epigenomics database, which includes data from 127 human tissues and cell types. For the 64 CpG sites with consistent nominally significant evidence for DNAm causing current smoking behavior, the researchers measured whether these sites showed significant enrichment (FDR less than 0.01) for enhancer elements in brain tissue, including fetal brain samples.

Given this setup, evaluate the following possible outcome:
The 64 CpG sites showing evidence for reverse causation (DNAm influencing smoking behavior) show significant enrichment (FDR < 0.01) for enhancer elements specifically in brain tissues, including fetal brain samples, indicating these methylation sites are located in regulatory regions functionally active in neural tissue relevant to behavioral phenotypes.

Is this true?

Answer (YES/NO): NO